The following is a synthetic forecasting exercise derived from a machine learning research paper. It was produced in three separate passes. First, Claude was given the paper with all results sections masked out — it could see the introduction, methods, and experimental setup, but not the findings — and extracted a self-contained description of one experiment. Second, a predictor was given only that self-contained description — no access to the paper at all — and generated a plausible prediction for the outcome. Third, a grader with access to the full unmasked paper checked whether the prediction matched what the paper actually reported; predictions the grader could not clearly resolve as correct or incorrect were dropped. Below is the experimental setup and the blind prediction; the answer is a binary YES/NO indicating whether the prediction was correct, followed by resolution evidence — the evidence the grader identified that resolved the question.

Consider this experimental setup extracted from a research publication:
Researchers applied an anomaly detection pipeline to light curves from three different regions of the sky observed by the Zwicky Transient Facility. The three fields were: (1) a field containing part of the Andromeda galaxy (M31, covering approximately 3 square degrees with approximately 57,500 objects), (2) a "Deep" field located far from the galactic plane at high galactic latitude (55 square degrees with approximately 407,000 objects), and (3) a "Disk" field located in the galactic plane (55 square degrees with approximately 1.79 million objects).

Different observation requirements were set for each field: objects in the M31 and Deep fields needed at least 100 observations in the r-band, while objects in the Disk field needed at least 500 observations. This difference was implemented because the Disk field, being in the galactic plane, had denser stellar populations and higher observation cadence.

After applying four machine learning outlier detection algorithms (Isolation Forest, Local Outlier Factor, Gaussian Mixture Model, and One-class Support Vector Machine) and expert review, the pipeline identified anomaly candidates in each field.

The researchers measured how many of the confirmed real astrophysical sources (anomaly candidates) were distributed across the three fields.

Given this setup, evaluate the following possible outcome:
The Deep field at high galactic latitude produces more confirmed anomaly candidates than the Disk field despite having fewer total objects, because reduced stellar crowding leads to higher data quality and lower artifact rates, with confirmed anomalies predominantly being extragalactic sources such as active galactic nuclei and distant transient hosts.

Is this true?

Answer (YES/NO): NO